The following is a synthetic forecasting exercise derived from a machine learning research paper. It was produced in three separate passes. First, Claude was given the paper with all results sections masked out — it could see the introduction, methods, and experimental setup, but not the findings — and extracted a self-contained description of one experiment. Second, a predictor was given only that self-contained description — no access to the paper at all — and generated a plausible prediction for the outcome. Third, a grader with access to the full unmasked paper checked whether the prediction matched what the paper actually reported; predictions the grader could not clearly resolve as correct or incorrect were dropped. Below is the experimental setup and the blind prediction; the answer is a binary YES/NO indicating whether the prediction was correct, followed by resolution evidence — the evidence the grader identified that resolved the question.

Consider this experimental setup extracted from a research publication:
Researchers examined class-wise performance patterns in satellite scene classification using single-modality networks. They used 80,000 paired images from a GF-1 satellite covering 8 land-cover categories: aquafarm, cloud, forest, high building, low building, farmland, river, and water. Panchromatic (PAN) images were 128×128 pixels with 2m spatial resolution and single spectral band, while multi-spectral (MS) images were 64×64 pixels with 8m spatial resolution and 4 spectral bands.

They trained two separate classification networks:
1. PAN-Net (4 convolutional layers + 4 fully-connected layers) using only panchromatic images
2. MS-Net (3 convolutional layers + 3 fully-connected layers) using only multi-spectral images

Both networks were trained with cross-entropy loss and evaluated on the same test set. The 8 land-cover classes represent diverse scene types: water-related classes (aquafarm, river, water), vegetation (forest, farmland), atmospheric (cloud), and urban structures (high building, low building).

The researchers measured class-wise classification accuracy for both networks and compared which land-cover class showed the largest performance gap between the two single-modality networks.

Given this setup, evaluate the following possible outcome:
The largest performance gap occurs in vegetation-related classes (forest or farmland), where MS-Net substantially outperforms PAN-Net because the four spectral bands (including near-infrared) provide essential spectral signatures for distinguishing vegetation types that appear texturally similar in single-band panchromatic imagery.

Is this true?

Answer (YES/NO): NO